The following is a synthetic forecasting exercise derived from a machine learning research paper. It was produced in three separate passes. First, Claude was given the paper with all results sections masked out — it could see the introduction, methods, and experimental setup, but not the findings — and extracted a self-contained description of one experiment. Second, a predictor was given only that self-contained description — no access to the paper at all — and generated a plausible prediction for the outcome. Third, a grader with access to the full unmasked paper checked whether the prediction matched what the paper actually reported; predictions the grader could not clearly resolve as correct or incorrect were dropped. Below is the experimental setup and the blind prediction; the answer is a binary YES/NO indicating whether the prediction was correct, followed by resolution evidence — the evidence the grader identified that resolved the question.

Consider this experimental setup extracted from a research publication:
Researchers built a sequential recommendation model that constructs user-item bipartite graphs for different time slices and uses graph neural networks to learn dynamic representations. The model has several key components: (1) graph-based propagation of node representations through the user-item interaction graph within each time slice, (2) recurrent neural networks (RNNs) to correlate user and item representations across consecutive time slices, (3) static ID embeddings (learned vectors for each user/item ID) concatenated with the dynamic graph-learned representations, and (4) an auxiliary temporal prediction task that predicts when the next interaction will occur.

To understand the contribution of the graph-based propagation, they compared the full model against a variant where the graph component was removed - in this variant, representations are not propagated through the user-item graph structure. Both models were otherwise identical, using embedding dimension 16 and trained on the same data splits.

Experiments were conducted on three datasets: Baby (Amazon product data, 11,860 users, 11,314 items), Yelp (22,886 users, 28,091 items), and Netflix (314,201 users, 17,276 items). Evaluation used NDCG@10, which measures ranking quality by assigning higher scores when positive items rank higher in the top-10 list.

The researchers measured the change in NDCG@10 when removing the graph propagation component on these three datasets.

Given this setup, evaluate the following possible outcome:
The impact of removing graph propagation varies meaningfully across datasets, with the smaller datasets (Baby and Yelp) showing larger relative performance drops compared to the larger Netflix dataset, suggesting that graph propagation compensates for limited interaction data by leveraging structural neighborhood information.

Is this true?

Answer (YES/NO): NO